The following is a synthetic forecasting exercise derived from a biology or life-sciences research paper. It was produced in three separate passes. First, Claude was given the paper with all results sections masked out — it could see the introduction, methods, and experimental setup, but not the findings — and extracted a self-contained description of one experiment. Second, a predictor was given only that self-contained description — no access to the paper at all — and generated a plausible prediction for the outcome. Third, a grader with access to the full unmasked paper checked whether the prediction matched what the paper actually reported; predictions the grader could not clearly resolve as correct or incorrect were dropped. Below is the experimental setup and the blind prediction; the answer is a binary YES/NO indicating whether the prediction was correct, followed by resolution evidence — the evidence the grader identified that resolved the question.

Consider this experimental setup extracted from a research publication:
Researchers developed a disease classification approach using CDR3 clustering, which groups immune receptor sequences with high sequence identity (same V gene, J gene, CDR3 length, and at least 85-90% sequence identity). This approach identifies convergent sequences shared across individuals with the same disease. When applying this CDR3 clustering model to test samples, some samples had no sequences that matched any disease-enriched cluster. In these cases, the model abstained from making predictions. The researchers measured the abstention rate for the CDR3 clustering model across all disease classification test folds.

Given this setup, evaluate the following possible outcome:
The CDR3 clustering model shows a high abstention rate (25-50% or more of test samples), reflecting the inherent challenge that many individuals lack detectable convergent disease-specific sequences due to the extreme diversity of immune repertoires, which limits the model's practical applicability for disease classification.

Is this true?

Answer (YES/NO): NO